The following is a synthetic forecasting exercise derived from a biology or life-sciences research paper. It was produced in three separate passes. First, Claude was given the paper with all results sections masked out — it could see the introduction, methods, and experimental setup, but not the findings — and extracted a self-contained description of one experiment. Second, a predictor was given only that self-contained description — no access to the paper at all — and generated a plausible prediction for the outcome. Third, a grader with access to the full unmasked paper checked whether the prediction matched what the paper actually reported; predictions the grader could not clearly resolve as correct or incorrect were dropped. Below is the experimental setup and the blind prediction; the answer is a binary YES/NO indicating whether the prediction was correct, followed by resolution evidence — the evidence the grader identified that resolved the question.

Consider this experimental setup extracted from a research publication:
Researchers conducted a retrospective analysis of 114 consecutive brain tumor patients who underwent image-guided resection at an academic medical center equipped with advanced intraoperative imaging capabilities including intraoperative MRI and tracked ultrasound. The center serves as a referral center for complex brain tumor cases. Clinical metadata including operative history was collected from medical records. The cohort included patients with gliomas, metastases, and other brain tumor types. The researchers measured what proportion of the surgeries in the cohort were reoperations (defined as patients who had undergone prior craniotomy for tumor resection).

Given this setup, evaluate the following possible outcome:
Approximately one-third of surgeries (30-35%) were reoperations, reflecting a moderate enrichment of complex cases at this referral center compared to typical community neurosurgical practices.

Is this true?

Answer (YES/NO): NO